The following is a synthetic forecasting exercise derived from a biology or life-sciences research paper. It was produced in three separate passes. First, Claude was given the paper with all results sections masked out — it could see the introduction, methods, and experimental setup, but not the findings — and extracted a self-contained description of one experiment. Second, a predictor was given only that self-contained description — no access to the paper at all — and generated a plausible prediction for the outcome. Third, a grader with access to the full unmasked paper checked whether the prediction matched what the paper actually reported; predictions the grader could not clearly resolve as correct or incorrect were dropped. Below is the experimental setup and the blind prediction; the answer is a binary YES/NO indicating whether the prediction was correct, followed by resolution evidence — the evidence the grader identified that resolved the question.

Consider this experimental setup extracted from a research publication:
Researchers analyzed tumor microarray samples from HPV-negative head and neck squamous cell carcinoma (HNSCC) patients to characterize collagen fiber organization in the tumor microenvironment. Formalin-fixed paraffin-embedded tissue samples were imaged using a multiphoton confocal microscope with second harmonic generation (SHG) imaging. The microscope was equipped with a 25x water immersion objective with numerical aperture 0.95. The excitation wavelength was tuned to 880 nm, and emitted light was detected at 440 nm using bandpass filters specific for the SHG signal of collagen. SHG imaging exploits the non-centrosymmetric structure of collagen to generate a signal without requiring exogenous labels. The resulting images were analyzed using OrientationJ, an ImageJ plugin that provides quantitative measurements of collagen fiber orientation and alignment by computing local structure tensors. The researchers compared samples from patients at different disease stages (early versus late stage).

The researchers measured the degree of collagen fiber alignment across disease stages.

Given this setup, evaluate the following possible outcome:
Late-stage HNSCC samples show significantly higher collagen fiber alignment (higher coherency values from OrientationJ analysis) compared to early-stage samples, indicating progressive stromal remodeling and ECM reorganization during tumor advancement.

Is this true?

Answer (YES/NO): YES